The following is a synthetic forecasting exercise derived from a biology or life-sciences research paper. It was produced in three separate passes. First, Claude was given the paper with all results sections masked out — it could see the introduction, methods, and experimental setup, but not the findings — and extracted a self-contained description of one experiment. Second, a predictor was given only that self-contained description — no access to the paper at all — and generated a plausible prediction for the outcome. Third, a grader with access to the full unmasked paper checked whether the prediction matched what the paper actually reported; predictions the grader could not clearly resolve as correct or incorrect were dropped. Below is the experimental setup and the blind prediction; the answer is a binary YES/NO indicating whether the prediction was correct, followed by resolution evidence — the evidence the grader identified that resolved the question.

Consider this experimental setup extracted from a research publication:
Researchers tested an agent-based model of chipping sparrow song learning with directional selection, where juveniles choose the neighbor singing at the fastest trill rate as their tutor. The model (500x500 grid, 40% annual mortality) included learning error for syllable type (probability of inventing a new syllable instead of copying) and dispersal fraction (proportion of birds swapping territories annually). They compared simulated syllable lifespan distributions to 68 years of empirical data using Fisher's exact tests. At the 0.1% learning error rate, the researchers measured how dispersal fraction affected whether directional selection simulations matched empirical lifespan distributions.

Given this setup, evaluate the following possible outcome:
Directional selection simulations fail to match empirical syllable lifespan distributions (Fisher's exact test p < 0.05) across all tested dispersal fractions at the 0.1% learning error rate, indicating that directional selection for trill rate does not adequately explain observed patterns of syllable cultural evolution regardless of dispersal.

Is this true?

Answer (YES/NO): NO